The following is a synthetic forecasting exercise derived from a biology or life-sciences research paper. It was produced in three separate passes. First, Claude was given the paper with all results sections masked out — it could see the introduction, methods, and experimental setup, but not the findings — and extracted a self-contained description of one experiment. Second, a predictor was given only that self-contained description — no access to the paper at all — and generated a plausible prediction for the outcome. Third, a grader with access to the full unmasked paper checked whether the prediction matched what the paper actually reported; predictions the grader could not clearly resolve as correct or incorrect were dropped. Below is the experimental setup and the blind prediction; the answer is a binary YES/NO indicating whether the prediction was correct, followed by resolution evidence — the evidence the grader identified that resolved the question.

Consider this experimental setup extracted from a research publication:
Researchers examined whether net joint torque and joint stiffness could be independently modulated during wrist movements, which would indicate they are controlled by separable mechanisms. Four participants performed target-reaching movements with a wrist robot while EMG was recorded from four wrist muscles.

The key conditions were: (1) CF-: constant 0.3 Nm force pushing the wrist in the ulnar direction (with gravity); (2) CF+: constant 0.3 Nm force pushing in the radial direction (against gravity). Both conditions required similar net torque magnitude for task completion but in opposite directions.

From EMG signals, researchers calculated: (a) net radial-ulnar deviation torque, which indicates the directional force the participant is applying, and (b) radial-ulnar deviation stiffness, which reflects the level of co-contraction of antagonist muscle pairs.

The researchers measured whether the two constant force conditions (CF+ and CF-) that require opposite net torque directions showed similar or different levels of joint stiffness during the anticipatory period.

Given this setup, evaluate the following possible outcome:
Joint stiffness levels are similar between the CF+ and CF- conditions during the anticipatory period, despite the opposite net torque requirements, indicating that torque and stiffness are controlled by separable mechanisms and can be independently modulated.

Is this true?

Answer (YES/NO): YES